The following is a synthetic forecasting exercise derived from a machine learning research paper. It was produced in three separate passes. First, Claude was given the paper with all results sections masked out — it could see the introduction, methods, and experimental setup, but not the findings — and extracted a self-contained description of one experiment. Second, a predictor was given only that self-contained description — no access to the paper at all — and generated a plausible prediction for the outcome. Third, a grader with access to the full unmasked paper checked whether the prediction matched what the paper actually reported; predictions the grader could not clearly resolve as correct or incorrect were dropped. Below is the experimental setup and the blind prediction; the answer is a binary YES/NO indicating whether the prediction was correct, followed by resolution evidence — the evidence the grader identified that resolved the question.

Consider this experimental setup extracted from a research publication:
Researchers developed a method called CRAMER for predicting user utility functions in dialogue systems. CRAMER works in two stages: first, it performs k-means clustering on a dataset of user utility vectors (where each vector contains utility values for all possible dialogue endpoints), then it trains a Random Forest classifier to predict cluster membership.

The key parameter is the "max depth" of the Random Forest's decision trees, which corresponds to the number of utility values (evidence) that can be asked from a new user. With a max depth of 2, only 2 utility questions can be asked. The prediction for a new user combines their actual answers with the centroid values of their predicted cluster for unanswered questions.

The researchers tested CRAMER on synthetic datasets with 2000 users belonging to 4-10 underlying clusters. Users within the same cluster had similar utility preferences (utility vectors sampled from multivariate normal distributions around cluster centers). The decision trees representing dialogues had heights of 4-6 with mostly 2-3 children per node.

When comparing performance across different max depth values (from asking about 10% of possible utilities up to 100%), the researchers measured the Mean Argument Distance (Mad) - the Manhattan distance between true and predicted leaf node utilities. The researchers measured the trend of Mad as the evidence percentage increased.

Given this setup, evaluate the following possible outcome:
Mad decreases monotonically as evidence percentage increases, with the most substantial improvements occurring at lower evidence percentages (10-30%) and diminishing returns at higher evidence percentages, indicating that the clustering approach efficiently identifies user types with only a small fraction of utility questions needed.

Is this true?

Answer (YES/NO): NO